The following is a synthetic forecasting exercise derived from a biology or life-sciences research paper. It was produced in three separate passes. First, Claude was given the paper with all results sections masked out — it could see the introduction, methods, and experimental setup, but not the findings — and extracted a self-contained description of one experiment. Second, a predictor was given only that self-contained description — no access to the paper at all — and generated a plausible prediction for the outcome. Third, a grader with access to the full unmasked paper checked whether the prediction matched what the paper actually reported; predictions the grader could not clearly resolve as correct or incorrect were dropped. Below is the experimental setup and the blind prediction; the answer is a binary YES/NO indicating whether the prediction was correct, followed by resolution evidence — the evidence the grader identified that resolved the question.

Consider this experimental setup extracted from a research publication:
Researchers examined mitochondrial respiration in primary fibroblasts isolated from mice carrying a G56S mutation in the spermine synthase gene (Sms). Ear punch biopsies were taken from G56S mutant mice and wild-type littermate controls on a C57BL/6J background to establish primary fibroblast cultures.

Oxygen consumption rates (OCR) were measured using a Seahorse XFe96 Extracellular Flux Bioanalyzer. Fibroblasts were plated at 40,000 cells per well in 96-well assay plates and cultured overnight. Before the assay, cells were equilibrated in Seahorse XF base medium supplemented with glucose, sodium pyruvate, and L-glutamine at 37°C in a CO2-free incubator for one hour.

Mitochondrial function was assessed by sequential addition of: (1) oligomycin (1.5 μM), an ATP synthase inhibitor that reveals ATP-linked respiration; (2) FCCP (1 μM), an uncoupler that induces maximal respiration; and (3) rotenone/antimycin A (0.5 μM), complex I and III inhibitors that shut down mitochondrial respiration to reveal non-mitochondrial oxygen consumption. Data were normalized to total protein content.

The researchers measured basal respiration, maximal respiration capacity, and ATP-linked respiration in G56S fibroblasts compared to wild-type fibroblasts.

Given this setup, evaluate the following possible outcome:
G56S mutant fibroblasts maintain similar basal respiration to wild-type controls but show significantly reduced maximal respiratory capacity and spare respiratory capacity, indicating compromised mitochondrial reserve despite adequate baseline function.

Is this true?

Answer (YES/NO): NO